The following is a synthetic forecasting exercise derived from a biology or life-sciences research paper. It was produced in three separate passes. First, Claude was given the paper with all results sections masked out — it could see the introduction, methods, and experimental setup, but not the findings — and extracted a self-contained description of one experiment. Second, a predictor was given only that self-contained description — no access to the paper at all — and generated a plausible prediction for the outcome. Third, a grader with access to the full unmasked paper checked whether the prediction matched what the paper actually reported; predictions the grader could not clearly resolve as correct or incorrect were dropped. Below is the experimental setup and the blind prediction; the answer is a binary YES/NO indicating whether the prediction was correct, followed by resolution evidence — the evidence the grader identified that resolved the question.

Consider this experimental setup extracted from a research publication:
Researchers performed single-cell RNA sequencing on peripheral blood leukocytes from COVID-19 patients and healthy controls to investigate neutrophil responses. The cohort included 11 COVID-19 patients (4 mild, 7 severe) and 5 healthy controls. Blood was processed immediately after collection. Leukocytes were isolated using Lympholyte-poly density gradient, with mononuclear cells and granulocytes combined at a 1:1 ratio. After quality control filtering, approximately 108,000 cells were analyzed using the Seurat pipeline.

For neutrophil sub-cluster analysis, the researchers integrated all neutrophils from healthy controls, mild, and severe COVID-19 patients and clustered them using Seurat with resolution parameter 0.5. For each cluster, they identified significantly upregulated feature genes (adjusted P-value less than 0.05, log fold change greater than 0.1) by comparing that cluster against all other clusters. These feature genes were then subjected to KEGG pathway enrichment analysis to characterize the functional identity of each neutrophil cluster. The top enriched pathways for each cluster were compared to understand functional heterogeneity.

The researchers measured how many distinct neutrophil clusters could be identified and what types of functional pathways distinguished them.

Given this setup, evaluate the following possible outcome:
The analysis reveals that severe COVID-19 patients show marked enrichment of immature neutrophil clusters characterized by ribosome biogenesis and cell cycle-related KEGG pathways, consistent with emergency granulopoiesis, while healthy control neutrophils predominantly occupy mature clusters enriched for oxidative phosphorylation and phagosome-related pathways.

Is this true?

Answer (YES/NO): NO